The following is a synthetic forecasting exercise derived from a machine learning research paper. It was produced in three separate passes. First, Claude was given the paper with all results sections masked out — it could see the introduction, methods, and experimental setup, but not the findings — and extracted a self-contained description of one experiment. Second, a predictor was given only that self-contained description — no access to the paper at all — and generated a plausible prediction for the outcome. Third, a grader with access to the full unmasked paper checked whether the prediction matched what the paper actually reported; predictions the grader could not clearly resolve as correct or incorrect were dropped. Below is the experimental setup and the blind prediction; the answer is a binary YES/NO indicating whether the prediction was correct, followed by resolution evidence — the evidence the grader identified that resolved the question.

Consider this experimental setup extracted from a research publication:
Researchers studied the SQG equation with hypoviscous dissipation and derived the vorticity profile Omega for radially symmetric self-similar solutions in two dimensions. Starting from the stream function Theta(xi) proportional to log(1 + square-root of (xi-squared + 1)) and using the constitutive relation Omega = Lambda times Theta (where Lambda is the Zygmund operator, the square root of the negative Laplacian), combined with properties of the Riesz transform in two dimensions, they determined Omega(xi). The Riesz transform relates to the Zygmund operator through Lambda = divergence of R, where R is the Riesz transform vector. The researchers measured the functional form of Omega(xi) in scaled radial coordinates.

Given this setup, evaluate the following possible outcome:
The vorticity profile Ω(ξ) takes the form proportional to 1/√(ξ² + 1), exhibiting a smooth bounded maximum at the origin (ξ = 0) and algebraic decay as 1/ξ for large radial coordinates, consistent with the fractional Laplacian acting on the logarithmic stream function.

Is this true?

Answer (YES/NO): YES